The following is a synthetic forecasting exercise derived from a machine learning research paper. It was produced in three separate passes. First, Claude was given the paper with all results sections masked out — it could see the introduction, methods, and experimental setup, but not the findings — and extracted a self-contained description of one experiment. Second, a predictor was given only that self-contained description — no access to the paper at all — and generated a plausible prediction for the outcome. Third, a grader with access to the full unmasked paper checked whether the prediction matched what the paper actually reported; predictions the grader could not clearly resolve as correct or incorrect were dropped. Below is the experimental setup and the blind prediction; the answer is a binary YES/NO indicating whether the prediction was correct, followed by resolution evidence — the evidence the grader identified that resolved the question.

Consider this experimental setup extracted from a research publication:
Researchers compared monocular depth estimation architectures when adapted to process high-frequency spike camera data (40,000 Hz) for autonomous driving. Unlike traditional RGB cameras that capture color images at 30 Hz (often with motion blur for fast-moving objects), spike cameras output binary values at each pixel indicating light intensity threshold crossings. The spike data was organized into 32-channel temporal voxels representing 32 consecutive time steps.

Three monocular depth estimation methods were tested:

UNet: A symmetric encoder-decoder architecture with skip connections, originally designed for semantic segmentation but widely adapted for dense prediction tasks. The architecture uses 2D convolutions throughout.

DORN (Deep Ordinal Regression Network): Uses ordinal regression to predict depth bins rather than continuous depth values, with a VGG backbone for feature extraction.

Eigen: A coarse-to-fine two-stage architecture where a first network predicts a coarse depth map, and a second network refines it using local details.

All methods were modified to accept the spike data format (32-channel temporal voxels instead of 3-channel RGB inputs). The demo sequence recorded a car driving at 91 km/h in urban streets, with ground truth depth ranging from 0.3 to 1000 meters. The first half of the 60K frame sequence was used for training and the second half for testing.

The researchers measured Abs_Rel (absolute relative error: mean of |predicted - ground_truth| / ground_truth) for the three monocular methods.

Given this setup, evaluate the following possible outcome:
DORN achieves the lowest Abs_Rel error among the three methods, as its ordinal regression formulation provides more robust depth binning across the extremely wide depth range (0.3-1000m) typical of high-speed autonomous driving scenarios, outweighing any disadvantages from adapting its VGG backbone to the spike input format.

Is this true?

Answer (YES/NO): NO